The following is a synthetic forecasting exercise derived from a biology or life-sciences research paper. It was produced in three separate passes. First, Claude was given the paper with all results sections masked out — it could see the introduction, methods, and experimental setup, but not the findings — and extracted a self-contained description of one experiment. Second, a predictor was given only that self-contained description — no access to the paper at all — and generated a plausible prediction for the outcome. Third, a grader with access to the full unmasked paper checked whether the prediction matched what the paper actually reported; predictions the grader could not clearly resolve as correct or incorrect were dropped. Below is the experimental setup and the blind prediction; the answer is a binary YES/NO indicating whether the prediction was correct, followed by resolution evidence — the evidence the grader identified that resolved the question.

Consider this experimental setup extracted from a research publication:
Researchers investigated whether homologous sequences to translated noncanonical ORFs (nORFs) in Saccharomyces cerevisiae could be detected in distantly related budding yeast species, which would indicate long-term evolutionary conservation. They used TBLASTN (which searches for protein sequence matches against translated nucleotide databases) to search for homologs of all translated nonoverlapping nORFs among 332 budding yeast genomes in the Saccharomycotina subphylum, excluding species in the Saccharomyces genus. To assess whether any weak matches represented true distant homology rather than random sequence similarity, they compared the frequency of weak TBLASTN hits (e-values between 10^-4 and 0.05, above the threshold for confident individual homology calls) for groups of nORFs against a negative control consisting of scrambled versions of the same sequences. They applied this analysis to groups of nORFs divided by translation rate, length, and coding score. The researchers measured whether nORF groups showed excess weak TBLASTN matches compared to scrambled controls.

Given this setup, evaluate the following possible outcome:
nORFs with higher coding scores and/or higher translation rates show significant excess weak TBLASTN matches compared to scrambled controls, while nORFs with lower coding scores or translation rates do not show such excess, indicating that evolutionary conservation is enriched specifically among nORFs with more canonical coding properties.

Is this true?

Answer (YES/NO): NO